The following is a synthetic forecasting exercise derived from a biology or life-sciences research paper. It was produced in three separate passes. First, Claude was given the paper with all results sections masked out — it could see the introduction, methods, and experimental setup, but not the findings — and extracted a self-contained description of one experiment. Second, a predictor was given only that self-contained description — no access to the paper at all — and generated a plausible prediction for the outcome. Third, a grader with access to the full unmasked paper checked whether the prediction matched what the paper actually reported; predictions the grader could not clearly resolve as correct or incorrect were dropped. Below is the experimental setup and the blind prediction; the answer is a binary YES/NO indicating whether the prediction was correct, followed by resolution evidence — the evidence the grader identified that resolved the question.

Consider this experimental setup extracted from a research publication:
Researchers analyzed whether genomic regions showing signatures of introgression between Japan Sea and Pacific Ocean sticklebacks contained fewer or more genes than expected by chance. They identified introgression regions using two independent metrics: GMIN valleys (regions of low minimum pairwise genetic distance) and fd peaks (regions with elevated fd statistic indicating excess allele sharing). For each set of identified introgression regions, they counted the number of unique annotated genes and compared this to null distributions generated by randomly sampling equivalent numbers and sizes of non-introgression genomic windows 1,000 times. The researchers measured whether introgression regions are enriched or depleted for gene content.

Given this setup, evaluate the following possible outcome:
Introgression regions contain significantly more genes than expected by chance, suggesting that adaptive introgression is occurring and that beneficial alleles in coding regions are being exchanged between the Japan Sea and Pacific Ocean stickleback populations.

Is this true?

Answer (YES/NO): YES